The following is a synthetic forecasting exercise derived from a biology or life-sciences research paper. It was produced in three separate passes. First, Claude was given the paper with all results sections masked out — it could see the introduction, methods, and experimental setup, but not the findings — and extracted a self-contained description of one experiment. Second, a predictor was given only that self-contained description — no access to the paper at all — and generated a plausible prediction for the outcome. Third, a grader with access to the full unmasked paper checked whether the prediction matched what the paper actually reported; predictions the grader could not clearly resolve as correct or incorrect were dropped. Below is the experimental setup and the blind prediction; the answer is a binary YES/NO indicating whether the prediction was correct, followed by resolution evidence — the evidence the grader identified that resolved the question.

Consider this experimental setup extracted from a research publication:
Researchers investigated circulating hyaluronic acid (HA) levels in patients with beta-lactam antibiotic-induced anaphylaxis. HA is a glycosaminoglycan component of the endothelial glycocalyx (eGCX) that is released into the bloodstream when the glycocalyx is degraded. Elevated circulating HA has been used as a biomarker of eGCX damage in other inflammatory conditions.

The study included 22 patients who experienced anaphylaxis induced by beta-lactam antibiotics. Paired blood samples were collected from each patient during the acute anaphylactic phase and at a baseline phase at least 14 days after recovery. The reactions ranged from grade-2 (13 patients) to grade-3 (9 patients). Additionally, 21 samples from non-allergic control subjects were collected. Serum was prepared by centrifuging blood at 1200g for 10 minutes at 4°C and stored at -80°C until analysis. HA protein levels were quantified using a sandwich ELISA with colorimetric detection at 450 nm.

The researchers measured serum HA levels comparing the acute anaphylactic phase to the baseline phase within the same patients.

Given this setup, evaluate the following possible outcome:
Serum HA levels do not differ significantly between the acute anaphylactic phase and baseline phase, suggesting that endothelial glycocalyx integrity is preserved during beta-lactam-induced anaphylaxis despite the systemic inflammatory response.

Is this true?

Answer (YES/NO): NO